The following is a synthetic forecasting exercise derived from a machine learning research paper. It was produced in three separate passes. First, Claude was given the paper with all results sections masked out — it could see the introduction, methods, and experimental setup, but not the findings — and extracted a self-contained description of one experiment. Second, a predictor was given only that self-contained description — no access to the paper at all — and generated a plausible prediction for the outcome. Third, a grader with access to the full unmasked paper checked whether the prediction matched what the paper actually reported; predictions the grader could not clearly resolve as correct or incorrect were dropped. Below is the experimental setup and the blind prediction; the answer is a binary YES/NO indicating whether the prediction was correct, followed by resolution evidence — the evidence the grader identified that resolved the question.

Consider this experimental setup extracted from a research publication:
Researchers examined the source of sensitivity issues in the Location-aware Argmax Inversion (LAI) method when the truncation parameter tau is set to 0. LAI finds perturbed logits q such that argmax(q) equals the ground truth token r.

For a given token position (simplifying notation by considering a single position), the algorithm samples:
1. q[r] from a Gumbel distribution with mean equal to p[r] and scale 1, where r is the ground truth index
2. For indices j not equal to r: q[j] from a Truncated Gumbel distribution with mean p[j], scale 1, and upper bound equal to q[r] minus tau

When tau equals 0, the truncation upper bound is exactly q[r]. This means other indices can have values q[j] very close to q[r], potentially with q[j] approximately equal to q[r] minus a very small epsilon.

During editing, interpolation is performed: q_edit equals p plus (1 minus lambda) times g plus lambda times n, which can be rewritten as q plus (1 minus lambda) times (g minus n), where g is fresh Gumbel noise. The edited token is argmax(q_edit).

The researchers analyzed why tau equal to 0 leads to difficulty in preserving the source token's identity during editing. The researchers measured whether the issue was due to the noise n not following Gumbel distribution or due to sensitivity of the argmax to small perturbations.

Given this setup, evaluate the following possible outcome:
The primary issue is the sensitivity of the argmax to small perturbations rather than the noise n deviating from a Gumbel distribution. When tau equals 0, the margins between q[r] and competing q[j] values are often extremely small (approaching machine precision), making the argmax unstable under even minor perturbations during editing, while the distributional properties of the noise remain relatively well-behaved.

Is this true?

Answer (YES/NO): YES